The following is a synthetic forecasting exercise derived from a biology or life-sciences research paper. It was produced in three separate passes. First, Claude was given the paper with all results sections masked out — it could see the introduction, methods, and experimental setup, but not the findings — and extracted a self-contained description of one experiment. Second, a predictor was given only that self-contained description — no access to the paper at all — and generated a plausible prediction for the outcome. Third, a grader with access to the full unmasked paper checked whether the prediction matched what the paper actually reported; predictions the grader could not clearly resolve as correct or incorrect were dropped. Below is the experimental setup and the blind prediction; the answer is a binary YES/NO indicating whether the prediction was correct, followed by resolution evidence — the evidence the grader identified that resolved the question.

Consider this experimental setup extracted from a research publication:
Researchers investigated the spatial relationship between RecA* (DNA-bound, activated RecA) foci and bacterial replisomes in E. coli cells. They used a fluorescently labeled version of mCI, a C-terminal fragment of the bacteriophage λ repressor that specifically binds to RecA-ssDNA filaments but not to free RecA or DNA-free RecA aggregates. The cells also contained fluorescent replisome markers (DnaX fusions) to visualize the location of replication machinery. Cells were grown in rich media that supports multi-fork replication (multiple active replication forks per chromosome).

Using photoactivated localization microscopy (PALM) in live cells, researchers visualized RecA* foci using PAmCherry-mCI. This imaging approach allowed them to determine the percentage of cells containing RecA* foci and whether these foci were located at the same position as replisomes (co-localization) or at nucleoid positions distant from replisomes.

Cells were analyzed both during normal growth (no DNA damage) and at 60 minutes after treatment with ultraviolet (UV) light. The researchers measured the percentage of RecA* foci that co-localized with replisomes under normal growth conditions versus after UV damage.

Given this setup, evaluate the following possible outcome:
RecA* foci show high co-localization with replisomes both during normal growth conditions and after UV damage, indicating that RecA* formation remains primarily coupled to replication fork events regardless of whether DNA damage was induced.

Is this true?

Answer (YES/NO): NO